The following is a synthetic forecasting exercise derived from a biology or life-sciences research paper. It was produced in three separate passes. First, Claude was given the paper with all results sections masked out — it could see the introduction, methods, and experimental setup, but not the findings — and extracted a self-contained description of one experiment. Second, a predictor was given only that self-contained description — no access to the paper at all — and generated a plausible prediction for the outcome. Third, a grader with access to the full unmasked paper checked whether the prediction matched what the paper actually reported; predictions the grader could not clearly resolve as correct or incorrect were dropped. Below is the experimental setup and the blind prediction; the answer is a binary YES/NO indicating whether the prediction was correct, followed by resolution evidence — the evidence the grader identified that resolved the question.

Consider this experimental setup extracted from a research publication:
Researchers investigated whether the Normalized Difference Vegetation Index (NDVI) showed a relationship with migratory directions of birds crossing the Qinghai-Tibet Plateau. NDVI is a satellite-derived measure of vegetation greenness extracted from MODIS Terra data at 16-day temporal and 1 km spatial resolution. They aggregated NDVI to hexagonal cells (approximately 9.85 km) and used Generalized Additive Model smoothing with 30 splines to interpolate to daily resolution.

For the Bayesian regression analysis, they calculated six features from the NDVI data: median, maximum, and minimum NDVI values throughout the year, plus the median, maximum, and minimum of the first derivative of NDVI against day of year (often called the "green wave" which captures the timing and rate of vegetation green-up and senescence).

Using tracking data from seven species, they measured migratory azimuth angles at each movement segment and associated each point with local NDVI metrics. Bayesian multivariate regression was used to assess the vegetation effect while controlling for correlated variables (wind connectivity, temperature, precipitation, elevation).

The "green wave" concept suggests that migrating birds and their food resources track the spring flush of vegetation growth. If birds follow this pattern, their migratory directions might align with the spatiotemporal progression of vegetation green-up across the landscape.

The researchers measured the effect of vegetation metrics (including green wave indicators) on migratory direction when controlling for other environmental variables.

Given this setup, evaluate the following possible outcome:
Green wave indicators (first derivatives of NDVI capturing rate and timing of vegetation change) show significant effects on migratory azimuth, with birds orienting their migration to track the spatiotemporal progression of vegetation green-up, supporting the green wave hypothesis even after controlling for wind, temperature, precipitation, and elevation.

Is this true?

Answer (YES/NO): NO